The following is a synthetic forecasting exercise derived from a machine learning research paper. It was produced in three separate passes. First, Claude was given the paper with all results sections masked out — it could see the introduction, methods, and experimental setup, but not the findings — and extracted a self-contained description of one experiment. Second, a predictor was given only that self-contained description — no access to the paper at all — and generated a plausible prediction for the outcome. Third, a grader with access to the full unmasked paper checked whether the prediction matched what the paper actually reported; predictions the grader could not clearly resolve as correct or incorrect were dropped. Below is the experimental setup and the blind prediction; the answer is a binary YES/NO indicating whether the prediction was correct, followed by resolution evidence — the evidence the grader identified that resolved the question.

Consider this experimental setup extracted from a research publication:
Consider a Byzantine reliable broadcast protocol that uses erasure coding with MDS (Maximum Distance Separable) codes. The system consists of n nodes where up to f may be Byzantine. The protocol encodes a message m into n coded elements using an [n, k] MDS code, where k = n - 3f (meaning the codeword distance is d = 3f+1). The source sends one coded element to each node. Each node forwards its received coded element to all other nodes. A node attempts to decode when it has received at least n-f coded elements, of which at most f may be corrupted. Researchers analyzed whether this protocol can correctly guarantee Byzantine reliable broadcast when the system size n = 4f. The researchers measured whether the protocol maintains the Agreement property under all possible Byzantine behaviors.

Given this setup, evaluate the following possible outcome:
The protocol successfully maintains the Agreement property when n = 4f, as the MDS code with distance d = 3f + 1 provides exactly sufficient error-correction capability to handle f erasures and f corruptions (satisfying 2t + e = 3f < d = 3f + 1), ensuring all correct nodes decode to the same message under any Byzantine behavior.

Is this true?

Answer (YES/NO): NO